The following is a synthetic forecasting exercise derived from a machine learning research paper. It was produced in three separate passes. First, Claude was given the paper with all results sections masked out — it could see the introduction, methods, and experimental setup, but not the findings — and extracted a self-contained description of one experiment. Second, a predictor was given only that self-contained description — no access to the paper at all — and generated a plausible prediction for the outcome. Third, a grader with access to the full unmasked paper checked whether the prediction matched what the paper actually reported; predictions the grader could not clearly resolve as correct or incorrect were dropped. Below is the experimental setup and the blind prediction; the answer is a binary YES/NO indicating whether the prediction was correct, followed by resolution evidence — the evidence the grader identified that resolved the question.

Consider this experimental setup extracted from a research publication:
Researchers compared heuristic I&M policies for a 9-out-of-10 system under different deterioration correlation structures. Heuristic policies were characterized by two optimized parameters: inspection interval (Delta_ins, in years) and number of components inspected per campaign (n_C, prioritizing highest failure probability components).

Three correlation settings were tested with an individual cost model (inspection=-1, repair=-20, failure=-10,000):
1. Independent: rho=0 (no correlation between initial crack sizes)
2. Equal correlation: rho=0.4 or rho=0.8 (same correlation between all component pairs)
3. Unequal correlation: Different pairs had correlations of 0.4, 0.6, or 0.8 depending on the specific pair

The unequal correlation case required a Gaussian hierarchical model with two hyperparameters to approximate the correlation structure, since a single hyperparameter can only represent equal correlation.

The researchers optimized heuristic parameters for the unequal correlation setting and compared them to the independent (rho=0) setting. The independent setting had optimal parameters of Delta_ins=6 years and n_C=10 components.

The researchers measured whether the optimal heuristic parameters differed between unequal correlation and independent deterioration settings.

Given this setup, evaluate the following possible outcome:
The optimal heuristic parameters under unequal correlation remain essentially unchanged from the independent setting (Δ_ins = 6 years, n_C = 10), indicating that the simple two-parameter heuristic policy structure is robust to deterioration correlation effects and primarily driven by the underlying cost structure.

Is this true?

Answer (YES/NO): NO